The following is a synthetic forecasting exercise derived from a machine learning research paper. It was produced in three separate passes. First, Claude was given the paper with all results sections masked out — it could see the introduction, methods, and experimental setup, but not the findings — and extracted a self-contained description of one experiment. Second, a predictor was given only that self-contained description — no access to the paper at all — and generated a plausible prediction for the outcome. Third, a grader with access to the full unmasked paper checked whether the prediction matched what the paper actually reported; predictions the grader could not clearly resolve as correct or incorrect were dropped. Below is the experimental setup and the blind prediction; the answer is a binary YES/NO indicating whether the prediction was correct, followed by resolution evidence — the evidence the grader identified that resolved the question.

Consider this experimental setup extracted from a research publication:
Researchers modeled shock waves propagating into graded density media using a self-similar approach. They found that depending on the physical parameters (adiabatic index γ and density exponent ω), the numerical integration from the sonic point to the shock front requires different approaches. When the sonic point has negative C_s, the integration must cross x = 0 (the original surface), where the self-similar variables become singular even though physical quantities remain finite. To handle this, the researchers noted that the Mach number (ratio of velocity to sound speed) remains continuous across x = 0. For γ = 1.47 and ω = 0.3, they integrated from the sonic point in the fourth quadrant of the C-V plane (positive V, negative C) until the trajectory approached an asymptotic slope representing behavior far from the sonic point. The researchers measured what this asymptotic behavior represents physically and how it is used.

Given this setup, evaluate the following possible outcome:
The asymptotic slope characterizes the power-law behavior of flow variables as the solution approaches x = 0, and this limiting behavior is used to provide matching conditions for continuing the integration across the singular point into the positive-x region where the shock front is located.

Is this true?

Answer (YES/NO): NO